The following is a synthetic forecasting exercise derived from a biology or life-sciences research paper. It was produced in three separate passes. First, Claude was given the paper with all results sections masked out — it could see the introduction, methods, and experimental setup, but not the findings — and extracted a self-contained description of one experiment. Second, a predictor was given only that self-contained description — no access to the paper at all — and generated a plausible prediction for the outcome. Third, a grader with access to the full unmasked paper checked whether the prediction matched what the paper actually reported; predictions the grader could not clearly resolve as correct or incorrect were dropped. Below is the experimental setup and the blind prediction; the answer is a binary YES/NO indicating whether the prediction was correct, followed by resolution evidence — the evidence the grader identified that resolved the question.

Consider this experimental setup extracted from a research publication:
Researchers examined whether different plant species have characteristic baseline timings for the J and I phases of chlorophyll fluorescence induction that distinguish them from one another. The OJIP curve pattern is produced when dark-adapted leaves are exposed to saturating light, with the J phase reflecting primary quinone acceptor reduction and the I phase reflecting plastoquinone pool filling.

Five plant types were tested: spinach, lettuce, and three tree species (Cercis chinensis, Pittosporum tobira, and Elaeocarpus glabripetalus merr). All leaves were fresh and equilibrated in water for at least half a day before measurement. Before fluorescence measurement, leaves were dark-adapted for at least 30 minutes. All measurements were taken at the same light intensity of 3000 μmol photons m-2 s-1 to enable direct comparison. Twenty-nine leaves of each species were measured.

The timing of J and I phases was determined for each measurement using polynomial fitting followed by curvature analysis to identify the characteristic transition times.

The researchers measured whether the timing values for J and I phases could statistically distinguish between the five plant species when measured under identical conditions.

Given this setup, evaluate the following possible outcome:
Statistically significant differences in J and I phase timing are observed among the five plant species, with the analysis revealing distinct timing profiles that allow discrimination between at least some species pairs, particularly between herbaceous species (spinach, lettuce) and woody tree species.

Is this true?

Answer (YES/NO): YES